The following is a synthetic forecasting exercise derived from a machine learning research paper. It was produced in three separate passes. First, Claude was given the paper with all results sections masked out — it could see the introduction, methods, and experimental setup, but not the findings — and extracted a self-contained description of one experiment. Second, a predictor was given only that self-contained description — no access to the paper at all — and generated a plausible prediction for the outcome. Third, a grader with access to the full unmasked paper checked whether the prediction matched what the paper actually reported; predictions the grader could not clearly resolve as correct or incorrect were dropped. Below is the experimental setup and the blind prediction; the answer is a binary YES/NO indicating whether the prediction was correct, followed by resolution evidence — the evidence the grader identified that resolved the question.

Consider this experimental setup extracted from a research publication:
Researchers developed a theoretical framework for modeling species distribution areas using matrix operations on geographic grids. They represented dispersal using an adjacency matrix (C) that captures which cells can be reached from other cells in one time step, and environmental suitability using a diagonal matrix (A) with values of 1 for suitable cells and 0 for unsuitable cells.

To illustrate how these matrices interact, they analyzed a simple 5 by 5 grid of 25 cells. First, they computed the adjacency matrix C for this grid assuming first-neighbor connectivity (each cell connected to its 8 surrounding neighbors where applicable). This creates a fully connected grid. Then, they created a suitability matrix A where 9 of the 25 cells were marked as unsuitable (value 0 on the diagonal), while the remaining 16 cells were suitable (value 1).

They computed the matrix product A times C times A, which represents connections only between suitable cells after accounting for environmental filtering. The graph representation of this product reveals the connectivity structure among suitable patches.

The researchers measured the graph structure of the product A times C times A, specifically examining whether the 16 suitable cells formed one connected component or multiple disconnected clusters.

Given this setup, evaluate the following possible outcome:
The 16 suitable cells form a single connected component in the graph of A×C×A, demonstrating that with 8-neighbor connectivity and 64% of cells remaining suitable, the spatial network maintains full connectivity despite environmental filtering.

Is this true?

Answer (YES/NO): NO